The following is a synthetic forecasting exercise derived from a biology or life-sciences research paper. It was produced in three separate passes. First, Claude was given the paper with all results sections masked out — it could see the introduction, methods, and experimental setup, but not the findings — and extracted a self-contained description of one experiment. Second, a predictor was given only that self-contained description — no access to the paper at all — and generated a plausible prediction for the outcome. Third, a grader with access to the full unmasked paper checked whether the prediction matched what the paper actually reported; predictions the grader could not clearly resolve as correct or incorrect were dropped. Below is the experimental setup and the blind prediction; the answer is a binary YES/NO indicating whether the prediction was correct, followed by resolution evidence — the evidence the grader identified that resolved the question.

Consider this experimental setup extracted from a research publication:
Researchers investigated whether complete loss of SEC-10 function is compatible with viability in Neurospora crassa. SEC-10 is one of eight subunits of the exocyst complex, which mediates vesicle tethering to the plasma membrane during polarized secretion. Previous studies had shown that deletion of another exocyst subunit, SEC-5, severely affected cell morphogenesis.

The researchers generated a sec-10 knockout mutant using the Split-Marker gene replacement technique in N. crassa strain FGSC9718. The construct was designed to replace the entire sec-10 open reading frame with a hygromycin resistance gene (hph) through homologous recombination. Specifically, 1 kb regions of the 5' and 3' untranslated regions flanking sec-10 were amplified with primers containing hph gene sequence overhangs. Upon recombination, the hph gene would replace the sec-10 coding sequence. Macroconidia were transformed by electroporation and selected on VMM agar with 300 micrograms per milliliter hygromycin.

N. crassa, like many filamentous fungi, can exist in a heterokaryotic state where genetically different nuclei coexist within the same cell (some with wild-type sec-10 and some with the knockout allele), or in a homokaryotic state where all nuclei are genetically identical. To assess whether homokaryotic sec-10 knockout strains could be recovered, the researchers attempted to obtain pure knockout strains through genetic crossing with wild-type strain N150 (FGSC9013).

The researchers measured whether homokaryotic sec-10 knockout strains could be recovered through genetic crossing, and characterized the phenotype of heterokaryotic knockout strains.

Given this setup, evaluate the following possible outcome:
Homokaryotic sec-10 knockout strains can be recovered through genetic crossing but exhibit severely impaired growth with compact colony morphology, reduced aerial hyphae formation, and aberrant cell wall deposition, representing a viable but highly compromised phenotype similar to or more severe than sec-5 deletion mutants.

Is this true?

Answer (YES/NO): NO